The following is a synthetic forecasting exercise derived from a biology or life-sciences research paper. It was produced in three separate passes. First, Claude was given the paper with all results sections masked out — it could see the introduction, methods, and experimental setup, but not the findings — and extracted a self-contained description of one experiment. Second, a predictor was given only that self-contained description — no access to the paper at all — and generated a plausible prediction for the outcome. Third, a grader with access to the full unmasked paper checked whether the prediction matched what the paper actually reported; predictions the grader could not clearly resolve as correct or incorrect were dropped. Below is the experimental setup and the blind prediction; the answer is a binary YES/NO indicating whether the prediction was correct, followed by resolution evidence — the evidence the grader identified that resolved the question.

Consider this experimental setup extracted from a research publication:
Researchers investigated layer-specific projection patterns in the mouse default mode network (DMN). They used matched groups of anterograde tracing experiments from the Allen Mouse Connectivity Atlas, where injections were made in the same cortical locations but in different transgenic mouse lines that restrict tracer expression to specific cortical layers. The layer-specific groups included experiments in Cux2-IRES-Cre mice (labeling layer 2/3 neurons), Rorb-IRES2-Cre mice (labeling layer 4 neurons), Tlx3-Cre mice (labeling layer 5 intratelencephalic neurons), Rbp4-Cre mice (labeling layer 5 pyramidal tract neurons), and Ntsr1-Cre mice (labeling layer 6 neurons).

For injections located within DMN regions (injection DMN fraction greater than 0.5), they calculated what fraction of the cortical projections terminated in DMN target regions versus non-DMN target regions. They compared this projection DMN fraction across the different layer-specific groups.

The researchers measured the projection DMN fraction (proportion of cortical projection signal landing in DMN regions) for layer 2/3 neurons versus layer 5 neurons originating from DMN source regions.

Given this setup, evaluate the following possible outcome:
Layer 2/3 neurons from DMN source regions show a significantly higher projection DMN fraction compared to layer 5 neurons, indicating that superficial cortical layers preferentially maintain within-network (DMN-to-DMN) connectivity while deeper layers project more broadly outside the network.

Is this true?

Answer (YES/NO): YES